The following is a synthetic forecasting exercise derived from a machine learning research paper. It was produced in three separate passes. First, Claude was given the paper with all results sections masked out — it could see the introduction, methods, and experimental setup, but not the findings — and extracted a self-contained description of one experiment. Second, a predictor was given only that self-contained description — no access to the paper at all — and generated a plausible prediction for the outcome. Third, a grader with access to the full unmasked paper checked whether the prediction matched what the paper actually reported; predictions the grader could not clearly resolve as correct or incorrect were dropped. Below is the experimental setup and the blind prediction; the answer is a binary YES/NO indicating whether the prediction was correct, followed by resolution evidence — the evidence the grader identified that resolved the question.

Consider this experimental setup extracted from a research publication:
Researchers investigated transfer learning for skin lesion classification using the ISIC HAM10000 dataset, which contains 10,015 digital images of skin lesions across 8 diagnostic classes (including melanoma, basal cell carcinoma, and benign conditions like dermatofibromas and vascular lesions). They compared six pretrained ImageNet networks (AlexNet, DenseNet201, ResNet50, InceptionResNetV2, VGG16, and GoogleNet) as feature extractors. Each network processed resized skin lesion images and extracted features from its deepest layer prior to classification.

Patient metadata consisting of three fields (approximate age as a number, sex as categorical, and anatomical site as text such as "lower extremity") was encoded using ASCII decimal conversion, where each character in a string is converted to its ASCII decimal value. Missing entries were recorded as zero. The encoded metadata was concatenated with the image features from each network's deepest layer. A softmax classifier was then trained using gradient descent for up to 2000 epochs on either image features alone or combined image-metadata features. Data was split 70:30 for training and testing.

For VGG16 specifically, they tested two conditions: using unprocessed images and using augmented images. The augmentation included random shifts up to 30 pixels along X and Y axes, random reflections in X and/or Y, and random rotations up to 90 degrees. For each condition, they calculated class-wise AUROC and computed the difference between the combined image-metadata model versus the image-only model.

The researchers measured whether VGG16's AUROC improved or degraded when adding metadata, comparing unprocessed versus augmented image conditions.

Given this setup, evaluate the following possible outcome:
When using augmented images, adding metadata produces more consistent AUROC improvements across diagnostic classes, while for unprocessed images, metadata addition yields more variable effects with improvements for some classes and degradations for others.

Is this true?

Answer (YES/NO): NO